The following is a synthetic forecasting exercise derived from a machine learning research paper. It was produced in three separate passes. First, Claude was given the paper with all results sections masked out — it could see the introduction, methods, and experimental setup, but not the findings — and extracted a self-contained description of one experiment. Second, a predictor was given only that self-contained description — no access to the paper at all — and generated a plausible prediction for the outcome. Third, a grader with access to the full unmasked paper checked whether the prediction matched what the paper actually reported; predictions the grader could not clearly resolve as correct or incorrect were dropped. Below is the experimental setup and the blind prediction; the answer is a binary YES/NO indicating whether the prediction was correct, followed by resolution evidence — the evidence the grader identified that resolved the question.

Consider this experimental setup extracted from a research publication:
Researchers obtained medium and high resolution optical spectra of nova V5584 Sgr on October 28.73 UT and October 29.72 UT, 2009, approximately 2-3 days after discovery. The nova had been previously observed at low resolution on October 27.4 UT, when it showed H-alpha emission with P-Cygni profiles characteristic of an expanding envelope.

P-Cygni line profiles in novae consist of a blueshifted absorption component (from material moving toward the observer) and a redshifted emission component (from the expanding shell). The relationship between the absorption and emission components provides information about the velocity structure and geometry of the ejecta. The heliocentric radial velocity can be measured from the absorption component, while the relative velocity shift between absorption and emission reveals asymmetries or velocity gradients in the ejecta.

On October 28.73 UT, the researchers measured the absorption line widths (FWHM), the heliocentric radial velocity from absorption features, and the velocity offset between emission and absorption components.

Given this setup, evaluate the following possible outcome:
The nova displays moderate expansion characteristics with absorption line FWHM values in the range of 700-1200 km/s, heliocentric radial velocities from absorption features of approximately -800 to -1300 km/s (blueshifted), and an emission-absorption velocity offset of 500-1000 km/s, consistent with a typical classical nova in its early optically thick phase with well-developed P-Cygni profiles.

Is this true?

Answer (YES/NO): NO